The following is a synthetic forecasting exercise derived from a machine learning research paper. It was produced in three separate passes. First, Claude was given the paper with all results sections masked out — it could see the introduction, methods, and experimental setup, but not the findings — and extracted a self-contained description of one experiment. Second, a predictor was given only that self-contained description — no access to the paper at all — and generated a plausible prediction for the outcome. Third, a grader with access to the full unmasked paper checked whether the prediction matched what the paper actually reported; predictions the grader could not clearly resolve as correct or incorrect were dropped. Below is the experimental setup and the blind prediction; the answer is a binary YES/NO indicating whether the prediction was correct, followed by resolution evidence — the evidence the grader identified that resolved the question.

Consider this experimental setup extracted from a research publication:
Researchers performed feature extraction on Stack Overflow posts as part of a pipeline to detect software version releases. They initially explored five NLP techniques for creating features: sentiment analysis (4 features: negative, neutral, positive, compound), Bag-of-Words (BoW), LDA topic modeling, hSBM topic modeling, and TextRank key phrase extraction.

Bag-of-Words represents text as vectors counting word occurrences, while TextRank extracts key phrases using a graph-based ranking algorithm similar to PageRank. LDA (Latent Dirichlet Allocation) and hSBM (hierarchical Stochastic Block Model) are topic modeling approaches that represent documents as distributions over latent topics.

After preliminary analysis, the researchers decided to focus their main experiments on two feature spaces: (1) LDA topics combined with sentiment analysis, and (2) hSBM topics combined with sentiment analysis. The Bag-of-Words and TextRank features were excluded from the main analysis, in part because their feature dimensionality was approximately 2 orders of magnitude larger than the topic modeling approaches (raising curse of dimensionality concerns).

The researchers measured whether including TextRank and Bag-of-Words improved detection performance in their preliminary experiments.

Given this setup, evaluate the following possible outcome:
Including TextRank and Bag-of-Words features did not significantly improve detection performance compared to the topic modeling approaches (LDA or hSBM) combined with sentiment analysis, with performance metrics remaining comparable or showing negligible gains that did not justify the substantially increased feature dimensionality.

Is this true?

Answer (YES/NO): YES